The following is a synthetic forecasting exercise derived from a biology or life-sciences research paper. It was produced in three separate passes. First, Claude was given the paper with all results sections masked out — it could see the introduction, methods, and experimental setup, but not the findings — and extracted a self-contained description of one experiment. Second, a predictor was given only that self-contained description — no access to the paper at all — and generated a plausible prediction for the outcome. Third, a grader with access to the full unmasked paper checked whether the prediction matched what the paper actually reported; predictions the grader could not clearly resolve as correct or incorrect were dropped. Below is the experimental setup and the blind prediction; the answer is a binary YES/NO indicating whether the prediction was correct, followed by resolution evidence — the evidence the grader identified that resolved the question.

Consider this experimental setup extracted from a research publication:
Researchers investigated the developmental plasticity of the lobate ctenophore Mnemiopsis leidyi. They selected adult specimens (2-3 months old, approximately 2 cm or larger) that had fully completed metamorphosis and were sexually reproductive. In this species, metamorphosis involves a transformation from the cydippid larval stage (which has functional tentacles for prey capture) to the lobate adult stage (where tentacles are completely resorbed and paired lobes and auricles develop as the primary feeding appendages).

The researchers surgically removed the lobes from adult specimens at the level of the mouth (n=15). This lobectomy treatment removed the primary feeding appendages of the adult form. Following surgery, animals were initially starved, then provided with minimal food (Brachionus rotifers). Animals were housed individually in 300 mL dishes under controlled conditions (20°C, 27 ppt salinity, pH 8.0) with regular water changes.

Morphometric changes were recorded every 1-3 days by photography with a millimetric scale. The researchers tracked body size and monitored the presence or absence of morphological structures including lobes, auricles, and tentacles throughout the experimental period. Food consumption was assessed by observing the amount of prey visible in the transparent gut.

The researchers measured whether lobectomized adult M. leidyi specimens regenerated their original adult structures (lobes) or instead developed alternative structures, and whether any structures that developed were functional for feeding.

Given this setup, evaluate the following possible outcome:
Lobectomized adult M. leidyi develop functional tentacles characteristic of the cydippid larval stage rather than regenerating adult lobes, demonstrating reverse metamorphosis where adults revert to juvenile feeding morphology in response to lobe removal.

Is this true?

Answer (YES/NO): YES